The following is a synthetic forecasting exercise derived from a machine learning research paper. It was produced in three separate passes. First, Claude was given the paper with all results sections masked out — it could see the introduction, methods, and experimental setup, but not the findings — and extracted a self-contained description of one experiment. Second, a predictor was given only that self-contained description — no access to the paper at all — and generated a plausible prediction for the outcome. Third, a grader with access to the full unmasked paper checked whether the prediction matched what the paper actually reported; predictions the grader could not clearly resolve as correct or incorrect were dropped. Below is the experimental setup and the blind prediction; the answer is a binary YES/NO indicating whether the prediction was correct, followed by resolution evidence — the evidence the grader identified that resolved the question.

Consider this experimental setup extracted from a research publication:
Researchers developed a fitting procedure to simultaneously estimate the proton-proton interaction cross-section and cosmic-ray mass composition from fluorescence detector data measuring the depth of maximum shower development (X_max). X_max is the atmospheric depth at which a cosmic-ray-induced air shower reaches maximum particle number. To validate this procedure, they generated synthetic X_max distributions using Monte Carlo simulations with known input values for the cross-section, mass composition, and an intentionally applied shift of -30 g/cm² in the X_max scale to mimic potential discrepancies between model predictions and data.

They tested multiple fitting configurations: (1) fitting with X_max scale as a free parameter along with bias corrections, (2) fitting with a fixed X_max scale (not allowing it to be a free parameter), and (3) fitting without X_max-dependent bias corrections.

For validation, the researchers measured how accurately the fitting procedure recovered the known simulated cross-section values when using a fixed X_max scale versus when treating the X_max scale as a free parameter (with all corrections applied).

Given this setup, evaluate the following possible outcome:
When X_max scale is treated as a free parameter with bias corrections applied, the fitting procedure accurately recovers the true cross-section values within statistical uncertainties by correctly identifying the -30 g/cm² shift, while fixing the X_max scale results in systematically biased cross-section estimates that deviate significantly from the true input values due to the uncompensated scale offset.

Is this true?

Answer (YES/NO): YES